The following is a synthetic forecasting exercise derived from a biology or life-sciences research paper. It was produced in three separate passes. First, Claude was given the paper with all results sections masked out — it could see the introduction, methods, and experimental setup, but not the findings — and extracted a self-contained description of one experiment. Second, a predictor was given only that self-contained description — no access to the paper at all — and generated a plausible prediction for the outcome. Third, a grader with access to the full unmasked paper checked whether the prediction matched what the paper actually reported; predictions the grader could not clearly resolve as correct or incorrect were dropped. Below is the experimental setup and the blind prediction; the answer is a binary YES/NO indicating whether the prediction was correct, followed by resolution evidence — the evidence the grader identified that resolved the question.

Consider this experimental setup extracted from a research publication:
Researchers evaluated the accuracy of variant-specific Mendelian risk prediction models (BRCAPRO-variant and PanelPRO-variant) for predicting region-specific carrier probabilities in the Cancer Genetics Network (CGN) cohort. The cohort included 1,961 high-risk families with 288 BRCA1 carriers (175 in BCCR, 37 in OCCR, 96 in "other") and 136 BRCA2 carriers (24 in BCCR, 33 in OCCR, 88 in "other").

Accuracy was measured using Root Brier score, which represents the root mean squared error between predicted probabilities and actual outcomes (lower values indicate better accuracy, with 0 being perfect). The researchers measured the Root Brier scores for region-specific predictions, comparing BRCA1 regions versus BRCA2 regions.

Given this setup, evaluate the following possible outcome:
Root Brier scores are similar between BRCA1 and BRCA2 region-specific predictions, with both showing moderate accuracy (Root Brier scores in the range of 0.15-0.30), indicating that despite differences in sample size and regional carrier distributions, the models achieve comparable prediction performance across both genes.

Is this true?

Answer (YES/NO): NO